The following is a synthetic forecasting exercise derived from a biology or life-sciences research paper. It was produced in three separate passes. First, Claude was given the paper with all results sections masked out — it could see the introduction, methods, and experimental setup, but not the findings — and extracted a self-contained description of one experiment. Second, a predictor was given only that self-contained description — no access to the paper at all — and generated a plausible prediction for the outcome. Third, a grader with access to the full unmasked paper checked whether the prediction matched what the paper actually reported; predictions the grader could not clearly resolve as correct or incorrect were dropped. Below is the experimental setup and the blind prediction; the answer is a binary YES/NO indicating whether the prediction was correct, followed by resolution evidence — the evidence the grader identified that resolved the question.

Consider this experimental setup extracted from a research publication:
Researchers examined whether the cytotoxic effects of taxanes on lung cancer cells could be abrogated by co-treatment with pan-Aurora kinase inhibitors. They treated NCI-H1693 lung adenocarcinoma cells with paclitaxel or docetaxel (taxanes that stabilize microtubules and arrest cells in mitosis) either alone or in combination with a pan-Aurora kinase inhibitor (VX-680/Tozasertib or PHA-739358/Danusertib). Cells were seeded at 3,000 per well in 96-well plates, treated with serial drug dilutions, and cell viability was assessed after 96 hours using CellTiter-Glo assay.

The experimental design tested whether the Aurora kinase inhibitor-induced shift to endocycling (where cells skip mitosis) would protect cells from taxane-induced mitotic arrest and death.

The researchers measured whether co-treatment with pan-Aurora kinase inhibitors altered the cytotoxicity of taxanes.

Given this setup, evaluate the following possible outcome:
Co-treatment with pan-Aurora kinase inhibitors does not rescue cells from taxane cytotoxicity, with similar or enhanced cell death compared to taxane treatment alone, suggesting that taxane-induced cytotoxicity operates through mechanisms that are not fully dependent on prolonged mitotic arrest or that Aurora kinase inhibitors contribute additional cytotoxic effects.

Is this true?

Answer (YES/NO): NO